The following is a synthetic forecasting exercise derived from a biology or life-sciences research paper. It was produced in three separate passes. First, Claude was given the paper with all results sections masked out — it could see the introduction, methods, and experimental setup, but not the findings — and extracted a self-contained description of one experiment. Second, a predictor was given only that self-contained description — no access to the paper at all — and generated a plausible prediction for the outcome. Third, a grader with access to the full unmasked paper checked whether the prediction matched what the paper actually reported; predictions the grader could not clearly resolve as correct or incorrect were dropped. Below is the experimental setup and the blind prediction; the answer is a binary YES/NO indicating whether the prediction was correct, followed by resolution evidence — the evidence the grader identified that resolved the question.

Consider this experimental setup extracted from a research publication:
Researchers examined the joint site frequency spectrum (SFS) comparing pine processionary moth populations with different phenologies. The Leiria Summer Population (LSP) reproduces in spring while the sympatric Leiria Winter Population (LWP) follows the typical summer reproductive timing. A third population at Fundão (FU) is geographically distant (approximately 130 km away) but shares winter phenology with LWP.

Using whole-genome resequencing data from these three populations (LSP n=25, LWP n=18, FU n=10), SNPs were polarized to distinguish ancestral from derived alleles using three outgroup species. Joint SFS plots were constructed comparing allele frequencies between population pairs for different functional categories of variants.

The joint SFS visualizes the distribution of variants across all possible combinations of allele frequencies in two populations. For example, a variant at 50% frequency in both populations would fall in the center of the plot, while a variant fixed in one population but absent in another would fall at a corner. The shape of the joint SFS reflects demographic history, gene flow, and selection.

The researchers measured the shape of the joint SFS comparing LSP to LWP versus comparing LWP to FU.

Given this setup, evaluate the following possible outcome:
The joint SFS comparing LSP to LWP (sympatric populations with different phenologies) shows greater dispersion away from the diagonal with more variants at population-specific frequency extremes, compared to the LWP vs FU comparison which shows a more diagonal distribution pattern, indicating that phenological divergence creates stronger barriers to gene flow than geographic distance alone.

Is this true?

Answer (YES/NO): YES